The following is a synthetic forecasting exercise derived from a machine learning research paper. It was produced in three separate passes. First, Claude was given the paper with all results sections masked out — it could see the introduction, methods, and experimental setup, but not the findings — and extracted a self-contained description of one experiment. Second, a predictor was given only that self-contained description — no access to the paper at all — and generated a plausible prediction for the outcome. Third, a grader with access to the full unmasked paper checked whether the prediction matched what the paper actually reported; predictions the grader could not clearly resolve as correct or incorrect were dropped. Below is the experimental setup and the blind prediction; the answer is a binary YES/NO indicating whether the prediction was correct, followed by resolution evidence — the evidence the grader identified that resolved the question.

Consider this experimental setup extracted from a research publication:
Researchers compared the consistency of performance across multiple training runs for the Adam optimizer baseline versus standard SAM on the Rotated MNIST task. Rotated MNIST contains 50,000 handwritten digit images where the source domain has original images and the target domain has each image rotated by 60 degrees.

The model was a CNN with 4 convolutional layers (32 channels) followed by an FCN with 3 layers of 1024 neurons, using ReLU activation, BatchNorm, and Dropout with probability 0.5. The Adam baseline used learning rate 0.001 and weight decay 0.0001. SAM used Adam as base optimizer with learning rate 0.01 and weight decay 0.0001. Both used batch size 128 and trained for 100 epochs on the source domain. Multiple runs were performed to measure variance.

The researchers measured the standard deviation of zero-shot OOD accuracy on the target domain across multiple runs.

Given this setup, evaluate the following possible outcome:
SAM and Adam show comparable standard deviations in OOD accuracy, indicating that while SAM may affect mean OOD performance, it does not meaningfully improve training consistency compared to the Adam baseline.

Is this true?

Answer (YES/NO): NO